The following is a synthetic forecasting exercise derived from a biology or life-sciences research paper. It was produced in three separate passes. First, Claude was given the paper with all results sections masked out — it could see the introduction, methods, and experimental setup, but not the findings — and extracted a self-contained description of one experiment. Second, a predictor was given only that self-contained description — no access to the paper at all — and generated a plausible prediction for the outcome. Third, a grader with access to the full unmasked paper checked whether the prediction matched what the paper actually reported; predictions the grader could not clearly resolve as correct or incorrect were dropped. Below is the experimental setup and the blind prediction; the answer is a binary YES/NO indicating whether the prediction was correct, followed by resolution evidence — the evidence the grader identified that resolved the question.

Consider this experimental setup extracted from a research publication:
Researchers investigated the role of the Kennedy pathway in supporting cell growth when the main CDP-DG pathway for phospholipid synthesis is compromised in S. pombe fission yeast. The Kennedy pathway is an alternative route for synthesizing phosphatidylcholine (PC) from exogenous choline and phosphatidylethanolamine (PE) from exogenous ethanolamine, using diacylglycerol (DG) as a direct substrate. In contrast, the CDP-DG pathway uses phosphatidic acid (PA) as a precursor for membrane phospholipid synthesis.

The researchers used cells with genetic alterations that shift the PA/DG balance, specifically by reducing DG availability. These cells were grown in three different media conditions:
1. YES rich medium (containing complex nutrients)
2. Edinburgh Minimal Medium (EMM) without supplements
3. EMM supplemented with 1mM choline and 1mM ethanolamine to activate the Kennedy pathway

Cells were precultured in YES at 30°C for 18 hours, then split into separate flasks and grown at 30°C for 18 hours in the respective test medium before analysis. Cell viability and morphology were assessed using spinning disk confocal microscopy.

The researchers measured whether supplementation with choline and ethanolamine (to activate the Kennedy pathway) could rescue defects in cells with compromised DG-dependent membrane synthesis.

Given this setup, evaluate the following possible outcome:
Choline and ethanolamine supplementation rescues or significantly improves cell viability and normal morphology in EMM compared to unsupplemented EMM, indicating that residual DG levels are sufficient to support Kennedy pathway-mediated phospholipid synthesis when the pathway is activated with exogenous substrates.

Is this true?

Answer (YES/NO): YES